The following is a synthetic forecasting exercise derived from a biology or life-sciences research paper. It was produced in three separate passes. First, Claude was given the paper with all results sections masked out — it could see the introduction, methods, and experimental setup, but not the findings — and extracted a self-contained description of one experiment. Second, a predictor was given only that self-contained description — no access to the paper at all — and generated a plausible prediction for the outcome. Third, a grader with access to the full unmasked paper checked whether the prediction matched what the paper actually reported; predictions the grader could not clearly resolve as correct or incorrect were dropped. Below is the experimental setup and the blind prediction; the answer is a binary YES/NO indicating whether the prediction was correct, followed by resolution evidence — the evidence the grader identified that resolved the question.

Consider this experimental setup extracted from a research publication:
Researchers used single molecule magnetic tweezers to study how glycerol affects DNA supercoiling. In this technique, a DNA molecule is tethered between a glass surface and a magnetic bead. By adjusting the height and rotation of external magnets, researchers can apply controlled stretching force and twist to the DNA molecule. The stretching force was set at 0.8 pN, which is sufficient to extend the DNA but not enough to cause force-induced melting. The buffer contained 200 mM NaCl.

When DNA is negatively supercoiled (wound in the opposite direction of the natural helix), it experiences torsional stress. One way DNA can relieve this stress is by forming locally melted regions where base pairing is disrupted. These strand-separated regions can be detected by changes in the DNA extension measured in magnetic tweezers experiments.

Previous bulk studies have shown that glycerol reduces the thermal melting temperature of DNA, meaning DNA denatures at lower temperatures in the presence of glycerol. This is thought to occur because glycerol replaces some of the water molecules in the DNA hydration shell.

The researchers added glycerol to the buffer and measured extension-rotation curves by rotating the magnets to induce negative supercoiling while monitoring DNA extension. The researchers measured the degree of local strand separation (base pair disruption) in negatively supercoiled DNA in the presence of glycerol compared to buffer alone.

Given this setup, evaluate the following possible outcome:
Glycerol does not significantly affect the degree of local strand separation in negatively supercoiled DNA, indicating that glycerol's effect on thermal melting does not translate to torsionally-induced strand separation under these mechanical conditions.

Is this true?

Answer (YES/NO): NO